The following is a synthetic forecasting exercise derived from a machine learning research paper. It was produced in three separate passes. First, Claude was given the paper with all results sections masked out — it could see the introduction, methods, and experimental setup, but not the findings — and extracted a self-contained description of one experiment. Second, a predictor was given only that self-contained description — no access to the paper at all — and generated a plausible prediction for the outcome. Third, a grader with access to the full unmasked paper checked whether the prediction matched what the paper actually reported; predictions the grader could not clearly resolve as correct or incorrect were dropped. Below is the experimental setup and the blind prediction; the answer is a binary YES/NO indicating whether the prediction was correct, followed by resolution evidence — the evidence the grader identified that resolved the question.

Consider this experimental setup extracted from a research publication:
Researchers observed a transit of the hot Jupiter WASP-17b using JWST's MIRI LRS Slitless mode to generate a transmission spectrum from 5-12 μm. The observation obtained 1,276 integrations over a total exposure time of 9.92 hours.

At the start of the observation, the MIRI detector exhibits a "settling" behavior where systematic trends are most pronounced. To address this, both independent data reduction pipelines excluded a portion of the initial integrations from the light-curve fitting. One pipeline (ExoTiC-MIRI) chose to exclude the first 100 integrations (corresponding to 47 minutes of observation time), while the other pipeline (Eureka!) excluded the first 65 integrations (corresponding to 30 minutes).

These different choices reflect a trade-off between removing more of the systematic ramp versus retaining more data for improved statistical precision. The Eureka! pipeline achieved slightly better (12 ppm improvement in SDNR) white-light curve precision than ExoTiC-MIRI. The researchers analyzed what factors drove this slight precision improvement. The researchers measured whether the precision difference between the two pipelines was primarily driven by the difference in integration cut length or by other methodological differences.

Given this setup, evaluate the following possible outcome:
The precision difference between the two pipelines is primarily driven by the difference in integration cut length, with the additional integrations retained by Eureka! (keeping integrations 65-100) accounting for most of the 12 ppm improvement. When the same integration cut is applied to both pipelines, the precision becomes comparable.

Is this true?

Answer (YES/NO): NO